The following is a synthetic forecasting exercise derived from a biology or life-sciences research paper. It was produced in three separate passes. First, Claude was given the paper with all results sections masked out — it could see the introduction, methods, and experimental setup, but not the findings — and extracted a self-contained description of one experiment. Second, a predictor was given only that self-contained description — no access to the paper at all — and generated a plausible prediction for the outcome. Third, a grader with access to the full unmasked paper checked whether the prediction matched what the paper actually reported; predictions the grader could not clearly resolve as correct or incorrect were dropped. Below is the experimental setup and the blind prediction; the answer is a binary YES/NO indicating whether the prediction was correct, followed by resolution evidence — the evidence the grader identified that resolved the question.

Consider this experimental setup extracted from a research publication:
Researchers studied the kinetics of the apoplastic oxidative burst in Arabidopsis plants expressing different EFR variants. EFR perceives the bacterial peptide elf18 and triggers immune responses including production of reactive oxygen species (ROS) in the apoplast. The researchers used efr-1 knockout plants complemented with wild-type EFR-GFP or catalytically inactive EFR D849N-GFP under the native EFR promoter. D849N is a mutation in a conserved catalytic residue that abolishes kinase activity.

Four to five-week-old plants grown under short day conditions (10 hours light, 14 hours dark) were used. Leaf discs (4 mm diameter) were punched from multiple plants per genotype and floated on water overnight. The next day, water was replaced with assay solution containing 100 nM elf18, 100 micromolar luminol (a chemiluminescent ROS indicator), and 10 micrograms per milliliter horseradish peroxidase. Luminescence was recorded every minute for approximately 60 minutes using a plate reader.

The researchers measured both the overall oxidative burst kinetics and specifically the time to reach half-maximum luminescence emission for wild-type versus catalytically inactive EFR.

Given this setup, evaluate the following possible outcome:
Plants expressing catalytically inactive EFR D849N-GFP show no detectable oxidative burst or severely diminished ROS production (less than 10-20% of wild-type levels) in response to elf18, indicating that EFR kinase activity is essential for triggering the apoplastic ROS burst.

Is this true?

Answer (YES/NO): NO